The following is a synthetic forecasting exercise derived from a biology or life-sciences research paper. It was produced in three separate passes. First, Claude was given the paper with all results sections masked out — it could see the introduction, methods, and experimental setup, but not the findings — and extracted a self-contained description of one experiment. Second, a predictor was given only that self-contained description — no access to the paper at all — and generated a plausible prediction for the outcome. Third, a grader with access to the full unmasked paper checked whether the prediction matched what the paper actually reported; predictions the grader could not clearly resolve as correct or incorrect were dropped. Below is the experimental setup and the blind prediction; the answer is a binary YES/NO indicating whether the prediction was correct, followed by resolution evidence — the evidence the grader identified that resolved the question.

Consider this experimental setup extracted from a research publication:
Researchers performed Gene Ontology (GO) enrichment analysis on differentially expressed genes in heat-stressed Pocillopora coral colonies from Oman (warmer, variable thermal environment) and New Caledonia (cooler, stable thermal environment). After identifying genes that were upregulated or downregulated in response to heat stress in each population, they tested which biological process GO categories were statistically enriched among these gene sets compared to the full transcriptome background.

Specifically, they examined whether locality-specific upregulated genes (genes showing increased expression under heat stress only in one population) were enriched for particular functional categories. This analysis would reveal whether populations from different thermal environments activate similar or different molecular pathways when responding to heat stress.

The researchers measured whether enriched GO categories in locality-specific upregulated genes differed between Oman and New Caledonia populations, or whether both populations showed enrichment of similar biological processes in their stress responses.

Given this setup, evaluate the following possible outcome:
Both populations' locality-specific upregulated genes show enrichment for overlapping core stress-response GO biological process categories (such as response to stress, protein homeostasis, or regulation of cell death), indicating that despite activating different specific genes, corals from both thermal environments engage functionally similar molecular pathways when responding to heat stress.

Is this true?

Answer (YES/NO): NO